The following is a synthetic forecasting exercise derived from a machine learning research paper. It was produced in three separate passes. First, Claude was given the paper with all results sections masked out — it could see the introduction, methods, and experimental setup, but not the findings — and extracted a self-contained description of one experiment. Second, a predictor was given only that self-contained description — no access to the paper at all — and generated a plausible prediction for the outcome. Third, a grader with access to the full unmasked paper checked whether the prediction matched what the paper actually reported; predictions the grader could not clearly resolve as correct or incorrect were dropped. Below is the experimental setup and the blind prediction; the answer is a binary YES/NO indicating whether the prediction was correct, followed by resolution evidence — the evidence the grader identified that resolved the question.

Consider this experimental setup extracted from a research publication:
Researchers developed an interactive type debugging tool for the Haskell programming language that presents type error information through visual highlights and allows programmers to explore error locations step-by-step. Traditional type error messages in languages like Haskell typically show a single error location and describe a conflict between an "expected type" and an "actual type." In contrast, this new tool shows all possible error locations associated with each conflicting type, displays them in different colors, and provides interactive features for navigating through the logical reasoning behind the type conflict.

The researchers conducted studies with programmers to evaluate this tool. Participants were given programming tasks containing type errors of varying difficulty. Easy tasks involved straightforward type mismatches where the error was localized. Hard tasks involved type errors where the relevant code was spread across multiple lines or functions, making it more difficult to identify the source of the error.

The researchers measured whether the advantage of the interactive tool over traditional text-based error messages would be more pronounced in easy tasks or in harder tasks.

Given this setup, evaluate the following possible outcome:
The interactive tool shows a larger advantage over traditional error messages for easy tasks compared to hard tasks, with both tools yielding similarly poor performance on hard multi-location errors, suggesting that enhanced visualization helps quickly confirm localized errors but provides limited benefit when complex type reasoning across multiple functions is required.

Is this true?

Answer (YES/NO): NO